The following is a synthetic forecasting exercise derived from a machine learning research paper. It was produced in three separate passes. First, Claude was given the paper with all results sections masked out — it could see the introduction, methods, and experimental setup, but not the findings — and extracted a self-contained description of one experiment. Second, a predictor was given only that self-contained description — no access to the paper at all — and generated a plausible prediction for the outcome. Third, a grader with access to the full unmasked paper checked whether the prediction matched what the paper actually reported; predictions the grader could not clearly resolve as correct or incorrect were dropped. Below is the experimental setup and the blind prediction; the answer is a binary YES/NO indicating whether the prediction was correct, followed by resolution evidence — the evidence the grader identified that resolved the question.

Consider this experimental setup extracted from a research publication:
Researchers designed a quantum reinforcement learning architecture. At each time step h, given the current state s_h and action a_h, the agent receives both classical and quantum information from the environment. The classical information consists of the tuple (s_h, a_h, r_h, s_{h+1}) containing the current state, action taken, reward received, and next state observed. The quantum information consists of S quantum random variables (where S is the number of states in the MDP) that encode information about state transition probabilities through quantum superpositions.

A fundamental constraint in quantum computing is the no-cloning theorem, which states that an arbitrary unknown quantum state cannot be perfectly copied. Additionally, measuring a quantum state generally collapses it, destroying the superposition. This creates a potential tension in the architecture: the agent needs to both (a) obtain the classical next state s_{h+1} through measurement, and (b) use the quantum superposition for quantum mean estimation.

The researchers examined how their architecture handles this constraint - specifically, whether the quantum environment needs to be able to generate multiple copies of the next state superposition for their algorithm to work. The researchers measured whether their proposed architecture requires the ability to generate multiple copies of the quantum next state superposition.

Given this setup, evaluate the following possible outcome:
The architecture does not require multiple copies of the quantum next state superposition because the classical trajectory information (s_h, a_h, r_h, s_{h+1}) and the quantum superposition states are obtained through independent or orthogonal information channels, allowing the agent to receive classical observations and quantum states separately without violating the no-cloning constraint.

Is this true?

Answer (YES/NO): NO